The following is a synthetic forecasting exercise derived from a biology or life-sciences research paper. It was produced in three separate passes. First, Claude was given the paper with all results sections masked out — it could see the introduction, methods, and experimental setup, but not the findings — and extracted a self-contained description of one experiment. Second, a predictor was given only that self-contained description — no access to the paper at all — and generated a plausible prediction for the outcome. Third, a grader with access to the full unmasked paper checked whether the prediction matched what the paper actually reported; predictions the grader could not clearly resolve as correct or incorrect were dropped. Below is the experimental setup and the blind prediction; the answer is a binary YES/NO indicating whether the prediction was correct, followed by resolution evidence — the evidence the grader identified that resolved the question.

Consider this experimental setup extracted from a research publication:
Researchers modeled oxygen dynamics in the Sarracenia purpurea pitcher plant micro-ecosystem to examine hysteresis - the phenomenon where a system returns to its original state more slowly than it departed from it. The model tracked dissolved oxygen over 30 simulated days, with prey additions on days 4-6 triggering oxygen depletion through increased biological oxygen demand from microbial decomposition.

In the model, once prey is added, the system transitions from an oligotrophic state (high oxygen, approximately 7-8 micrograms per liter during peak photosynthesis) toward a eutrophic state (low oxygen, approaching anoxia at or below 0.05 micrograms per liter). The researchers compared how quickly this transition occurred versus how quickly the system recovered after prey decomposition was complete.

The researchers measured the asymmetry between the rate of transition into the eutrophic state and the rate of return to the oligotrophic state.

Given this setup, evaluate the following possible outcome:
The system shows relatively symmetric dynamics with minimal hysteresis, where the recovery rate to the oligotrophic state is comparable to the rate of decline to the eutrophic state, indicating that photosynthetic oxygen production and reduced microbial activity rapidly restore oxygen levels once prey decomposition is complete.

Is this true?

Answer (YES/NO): NO